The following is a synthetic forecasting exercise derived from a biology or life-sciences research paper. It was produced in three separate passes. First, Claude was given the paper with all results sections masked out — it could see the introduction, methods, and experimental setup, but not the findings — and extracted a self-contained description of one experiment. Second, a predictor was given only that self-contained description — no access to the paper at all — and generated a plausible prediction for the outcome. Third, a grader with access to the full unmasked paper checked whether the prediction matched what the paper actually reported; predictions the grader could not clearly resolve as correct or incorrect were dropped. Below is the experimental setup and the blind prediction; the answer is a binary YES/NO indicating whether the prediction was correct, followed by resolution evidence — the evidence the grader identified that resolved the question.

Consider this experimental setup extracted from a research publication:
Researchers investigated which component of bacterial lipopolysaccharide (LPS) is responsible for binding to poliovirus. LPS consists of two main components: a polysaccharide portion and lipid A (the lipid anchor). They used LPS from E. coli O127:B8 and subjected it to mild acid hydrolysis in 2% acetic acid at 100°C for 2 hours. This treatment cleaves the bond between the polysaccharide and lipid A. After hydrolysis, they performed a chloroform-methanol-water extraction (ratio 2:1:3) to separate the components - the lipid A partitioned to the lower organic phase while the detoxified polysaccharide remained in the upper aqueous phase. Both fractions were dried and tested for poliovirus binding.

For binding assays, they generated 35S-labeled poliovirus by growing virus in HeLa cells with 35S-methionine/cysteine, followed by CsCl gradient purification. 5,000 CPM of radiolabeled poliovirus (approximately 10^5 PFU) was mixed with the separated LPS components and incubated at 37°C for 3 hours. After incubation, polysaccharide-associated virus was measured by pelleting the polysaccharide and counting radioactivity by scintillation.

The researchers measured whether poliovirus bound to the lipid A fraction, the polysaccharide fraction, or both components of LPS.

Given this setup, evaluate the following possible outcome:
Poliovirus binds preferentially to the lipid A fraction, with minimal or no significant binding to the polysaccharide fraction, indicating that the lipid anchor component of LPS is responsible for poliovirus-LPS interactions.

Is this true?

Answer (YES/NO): NO